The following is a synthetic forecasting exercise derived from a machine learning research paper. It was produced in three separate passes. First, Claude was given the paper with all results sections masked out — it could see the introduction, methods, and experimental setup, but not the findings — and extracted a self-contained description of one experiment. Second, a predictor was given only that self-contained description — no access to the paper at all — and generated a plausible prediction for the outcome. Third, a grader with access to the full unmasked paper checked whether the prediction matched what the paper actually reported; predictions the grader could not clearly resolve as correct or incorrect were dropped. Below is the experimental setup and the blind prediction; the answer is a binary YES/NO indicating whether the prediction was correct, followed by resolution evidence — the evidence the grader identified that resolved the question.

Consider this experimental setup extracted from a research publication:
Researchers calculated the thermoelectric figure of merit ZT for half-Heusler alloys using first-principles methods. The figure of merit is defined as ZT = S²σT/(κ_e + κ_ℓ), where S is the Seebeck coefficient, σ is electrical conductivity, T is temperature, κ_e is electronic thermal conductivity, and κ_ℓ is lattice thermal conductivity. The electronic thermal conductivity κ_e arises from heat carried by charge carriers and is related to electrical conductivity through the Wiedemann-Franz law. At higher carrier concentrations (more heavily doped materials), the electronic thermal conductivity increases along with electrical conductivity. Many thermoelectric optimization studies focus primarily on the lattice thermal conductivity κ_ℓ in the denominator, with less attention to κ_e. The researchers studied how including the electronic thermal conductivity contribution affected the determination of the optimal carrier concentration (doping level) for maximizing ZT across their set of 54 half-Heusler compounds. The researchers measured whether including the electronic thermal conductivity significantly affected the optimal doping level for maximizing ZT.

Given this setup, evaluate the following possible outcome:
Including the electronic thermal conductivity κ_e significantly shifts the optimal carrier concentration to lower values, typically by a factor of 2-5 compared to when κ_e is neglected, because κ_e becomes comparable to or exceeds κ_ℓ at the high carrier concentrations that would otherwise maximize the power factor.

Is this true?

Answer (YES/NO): NO